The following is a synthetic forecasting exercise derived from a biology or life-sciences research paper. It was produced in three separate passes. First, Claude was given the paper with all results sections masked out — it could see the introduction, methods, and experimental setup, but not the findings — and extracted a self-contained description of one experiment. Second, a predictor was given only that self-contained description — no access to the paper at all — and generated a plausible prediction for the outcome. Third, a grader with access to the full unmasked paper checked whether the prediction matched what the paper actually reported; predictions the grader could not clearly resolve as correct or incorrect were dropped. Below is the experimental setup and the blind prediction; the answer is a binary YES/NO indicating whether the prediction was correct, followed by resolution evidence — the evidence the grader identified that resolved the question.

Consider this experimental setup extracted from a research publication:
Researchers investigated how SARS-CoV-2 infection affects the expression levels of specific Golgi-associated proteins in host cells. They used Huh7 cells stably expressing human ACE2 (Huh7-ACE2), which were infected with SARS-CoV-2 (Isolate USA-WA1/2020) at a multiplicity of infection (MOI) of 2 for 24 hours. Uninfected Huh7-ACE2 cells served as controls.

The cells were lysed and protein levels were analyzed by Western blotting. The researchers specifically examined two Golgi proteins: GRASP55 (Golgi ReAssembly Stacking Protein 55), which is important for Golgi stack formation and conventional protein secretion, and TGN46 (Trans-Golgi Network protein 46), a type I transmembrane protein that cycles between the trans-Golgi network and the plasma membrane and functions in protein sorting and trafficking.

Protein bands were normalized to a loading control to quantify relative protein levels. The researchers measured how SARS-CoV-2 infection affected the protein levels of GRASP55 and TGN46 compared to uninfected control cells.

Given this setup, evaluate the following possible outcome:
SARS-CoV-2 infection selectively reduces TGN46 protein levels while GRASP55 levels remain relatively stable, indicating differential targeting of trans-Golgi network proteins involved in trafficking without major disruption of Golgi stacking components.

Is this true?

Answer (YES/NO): NO